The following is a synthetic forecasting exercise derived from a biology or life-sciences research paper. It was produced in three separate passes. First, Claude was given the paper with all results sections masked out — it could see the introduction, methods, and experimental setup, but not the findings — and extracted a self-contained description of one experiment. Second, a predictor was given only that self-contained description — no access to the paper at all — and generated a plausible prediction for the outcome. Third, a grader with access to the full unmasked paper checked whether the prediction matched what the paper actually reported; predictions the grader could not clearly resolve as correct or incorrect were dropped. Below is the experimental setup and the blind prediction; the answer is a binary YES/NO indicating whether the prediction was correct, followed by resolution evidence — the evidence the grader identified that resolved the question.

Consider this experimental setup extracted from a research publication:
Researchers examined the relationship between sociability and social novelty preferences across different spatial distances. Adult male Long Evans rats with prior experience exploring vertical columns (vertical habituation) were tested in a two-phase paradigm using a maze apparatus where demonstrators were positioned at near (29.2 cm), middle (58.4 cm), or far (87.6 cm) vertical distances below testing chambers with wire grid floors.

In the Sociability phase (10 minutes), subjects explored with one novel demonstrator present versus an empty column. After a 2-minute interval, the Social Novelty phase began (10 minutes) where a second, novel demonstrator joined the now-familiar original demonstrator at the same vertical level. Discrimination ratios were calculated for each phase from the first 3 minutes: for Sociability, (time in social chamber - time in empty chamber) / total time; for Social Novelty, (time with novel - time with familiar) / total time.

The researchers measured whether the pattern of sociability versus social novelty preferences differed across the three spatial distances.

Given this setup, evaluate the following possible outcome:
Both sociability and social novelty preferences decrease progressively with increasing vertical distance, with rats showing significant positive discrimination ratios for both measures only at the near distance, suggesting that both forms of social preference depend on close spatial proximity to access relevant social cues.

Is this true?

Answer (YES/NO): NO